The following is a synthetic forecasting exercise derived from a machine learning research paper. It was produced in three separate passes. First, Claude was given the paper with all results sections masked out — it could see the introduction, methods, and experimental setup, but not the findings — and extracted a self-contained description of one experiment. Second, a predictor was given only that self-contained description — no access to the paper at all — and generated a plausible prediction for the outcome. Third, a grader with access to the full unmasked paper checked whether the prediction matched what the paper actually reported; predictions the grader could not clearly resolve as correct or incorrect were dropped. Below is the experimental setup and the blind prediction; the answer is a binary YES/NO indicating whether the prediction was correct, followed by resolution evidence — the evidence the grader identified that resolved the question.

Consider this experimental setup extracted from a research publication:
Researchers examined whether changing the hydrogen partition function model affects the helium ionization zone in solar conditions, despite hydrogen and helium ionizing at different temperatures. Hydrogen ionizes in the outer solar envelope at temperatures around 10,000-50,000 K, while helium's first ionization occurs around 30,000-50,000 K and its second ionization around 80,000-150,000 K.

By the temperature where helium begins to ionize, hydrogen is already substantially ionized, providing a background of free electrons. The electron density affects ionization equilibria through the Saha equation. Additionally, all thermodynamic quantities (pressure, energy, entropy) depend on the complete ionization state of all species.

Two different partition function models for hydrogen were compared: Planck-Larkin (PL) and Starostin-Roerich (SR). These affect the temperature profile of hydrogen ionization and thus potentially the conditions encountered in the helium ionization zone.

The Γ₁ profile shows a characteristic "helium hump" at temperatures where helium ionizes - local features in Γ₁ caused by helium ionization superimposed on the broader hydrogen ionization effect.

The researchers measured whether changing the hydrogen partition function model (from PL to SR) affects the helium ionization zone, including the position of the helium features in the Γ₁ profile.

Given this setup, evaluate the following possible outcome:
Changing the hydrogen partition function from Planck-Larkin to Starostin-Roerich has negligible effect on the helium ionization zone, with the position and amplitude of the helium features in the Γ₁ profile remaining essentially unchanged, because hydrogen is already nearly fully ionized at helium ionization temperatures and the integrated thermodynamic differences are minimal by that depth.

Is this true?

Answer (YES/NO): NO